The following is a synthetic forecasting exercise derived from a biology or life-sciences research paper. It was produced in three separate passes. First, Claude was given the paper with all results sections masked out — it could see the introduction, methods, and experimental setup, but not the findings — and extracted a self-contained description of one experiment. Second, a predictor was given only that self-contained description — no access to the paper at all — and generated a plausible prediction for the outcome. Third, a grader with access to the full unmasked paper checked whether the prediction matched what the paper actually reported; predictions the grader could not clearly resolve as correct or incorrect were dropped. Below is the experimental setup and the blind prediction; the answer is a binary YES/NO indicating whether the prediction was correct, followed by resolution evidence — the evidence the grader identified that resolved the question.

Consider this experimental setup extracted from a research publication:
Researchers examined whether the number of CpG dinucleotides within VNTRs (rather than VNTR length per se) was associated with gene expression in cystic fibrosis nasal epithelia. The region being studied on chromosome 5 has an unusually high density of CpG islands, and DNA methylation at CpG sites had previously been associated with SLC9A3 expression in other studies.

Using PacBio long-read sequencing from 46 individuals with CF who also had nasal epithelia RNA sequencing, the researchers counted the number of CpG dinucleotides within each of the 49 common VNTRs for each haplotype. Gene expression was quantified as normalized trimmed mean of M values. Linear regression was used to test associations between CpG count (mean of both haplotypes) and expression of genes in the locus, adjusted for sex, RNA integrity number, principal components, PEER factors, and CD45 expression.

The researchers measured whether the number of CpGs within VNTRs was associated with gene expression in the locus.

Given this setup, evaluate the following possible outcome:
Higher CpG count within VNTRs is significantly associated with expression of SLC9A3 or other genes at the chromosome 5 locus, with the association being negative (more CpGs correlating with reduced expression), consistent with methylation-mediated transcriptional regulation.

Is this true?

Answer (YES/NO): NO